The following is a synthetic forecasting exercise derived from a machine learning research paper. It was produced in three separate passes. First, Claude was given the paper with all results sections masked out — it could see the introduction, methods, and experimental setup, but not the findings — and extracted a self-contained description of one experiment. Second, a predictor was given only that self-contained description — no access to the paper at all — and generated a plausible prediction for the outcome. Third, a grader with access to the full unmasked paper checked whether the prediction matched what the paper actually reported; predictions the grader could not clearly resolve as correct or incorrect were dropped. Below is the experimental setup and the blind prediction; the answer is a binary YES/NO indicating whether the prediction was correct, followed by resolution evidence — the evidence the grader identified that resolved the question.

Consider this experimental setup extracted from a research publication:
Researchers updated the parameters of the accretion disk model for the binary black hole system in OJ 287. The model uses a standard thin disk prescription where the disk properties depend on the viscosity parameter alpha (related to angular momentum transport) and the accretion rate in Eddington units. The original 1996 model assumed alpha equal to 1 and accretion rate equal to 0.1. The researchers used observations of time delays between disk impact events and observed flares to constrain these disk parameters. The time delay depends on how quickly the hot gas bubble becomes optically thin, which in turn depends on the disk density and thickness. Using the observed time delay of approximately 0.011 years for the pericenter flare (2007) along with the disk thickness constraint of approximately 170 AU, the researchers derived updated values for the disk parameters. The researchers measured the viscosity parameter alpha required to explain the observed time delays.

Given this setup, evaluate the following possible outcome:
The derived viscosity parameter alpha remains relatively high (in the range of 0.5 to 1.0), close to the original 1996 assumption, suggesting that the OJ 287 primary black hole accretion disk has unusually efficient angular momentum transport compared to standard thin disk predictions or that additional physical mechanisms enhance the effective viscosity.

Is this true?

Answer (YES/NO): NO